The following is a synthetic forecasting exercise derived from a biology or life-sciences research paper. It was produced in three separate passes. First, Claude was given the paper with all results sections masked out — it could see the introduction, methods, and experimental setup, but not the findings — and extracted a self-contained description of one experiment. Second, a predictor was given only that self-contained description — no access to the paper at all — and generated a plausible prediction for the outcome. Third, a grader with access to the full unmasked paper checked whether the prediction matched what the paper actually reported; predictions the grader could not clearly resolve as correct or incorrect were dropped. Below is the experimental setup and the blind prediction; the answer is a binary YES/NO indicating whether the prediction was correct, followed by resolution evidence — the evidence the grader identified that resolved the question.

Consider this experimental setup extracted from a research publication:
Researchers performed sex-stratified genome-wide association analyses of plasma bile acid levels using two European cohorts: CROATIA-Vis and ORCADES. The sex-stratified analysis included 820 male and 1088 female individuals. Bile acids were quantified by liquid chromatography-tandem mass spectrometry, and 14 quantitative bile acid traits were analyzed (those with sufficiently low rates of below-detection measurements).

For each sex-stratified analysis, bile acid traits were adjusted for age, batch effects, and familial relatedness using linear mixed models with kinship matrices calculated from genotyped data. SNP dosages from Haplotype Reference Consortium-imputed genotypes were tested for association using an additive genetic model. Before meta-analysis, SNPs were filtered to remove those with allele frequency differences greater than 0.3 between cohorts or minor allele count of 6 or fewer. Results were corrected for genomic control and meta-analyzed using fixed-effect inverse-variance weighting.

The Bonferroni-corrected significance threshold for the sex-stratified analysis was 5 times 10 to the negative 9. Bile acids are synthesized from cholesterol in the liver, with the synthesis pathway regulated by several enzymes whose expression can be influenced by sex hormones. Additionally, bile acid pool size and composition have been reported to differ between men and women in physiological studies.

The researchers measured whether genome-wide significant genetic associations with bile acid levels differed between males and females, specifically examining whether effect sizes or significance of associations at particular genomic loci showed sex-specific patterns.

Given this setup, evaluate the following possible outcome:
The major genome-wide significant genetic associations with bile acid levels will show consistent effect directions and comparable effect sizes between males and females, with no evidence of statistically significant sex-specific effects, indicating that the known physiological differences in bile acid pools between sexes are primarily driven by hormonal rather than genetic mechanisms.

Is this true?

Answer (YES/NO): NO